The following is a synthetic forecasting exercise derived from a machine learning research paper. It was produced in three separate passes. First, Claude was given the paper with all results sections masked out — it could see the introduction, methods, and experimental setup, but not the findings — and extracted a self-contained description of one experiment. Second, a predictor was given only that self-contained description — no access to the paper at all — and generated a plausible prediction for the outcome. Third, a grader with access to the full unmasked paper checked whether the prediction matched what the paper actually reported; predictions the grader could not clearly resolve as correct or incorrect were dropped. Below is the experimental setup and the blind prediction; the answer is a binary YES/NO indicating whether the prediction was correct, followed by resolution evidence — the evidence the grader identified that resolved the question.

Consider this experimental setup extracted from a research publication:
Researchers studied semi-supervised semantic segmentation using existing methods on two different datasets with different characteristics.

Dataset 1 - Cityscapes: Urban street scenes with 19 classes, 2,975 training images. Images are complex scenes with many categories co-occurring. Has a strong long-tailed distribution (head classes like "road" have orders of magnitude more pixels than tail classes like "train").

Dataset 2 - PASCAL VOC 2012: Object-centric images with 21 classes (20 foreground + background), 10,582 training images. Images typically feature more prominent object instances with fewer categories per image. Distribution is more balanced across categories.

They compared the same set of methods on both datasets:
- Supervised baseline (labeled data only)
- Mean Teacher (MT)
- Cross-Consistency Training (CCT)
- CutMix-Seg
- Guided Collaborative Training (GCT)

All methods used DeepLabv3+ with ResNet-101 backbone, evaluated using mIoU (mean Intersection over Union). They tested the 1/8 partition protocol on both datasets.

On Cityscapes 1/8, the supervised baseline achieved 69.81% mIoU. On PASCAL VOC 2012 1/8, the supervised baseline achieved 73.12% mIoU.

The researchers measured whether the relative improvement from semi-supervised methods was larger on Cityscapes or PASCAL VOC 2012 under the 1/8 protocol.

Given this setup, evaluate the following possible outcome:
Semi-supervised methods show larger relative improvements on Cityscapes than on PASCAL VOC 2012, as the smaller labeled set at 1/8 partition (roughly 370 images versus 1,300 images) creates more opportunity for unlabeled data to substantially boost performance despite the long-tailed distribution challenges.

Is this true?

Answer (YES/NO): YES